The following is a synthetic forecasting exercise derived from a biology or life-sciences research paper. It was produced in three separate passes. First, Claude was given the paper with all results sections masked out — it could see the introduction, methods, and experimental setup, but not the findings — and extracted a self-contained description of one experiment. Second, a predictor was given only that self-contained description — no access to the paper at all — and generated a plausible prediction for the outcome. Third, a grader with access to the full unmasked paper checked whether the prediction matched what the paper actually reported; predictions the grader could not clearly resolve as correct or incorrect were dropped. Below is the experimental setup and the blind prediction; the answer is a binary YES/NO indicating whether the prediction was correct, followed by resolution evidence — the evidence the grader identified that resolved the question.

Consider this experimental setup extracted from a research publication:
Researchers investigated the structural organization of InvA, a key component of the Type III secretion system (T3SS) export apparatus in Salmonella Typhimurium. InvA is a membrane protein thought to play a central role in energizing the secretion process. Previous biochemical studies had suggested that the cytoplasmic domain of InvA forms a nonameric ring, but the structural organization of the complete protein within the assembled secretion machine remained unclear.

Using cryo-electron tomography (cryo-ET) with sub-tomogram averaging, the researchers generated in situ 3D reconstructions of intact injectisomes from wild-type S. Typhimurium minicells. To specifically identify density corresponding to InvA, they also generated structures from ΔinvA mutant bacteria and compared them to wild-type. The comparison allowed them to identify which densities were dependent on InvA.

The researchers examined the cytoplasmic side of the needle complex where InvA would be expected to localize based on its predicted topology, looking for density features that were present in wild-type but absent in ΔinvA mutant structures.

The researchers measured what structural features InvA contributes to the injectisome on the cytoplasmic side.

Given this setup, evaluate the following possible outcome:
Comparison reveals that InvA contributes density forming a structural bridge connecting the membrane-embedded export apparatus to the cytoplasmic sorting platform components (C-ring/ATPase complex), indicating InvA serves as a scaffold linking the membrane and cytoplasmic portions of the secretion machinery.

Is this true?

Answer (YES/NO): NO